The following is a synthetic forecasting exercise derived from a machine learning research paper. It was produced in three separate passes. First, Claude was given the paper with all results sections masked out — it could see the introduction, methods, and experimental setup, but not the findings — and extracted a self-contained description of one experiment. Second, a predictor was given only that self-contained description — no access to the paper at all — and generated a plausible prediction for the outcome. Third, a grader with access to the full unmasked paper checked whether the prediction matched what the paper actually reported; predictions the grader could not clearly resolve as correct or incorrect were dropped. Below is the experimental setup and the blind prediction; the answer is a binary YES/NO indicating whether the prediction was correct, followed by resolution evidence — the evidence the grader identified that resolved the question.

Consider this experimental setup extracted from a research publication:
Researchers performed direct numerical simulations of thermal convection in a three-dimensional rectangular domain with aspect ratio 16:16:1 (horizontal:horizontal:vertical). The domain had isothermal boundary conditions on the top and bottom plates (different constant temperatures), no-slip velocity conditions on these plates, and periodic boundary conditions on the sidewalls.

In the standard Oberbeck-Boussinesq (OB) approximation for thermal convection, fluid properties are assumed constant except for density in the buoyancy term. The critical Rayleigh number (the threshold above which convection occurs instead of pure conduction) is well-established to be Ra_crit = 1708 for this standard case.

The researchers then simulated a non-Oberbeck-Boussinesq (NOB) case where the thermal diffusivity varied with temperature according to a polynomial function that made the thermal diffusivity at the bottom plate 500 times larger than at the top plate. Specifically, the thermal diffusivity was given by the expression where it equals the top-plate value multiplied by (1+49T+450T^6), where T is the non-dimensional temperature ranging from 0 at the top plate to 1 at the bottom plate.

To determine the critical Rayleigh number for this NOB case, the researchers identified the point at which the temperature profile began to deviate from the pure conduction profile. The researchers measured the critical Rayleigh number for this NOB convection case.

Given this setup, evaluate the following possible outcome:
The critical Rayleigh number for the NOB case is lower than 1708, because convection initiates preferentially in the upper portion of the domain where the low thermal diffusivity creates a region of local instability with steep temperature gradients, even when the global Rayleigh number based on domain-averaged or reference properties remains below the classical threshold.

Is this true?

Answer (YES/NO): NO